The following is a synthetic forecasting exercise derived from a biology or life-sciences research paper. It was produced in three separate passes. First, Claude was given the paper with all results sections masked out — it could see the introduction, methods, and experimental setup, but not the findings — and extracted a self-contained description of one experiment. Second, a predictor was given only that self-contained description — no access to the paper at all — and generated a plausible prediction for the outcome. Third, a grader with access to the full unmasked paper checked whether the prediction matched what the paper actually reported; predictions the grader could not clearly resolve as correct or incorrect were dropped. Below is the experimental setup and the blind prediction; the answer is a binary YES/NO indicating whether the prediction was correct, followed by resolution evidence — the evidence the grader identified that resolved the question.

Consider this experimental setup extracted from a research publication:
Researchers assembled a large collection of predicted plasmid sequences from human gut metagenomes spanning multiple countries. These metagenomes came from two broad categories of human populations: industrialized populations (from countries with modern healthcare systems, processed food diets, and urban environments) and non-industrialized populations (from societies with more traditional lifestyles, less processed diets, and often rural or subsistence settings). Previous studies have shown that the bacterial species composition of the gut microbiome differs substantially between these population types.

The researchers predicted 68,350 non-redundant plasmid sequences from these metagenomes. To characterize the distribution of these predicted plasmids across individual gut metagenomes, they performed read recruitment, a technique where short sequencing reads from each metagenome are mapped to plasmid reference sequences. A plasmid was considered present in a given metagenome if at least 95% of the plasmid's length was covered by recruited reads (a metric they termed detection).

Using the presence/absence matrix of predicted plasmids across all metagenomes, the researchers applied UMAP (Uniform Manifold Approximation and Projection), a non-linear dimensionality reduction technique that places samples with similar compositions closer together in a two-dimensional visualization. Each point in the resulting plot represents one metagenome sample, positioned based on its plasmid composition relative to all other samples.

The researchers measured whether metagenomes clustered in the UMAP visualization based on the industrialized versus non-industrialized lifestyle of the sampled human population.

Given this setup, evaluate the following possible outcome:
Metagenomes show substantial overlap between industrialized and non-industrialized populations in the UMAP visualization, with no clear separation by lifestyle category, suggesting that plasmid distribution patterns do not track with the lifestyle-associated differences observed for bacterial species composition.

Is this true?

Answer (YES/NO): NO